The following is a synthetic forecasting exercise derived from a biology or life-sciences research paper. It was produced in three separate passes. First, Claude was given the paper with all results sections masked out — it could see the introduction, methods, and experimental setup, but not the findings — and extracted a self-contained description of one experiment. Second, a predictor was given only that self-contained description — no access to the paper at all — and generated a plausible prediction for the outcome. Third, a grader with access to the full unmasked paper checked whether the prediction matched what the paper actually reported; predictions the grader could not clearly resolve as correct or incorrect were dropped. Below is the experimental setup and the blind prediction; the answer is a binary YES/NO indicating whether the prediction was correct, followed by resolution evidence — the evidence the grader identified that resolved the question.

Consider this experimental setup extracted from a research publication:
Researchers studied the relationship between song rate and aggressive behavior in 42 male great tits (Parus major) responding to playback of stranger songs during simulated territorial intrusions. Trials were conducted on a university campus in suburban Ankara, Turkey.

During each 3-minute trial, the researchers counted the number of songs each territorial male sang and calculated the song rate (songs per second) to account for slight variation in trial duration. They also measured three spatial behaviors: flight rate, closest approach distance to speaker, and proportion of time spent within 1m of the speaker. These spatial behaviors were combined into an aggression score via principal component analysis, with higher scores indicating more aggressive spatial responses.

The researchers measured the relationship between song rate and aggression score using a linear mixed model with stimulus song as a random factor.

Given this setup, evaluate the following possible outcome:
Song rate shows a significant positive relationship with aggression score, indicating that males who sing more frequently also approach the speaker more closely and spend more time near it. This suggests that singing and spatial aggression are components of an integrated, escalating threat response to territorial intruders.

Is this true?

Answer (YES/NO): NO